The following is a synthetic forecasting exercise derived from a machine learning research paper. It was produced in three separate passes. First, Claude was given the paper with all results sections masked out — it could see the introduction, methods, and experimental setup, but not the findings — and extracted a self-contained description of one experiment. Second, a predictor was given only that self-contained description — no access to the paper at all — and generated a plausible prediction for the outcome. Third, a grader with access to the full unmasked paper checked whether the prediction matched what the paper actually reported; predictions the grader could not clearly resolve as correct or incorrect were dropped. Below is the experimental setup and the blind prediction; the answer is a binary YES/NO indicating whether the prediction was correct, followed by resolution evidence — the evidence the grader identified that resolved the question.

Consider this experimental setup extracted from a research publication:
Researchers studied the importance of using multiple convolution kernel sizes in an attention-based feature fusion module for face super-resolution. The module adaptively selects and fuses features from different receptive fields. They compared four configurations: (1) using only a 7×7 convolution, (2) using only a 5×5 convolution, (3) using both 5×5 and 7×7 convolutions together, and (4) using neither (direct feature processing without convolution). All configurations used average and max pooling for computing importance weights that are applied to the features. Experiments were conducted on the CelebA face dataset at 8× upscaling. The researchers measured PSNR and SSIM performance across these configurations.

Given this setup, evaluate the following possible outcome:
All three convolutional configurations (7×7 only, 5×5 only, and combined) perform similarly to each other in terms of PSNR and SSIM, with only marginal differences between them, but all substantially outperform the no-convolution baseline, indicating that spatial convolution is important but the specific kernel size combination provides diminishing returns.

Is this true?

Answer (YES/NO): NO